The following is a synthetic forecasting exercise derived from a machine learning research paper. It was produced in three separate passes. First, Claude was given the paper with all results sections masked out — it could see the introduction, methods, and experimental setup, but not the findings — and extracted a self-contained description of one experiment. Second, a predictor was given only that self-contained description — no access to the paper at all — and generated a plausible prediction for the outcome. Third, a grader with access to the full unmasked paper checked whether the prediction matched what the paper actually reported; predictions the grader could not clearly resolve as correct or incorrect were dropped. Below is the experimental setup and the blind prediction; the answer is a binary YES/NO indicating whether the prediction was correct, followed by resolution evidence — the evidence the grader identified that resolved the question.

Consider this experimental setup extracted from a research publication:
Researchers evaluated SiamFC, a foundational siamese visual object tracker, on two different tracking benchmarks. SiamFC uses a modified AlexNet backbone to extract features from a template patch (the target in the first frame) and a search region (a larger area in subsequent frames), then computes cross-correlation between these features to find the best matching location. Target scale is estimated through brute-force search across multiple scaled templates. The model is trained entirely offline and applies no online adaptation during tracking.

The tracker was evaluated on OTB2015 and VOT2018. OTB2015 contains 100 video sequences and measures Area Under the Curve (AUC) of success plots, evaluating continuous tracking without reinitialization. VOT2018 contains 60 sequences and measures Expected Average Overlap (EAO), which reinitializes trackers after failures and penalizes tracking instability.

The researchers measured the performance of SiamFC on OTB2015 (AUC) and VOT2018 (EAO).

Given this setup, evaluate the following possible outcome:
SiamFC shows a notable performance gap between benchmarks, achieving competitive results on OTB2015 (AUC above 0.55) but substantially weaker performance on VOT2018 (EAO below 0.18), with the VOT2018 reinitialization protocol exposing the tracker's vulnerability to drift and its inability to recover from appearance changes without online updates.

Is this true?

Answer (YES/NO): NO